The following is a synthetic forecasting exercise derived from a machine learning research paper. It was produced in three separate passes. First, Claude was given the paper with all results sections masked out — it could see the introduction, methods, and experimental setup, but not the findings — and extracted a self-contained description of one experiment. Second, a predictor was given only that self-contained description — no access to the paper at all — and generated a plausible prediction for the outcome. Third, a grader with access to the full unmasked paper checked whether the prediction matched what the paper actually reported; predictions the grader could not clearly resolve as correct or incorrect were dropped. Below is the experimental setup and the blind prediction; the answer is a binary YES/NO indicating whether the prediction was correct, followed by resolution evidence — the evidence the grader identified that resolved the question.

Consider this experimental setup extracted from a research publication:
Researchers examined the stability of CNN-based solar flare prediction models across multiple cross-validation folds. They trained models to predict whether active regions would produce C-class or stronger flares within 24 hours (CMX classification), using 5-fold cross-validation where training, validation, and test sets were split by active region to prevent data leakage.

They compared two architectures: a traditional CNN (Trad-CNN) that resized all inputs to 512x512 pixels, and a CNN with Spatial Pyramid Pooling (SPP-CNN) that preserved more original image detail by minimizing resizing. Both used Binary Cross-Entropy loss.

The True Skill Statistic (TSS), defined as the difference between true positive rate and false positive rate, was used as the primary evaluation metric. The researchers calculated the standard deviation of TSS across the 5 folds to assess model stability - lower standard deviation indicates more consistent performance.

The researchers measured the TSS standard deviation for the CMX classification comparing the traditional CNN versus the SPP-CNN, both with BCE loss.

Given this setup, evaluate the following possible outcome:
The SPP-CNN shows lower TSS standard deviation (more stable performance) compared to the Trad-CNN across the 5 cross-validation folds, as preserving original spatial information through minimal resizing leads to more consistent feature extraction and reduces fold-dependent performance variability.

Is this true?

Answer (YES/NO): NO